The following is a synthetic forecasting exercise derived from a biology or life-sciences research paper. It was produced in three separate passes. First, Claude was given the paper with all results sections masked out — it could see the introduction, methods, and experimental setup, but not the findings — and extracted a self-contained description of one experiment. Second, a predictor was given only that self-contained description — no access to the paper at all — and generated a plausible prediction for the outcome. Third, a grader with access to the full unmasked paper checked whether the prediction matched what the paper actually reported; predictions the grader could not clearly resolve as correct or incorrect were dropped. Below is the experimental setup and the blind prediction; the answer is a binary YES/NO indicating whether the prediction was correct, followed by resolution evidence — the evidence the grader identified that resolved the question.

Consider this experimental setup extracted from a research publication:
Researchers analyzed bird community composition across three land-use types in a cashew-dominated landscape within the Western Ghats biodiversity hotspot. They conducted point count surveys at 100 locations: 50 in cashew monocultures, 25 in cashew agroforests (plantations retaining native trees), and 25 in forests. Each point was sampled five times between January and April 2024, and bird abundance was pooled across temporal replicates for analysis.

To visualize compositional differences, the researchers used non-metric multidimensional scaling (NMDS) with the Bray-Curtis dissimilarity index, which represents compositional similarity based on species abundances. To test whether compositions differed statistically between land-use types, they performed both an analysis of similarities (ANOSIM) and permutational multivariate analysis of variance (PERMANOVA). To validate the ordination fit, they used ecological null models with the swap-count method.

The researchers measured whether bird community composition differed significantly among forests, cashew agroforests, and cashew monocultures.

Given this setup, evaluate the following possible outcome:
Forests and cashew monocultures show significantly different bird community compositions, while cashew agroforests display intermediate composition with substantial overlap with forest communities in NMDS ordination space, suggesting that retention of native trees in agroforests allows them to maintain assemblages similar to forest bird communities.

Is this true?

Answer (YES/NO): NO